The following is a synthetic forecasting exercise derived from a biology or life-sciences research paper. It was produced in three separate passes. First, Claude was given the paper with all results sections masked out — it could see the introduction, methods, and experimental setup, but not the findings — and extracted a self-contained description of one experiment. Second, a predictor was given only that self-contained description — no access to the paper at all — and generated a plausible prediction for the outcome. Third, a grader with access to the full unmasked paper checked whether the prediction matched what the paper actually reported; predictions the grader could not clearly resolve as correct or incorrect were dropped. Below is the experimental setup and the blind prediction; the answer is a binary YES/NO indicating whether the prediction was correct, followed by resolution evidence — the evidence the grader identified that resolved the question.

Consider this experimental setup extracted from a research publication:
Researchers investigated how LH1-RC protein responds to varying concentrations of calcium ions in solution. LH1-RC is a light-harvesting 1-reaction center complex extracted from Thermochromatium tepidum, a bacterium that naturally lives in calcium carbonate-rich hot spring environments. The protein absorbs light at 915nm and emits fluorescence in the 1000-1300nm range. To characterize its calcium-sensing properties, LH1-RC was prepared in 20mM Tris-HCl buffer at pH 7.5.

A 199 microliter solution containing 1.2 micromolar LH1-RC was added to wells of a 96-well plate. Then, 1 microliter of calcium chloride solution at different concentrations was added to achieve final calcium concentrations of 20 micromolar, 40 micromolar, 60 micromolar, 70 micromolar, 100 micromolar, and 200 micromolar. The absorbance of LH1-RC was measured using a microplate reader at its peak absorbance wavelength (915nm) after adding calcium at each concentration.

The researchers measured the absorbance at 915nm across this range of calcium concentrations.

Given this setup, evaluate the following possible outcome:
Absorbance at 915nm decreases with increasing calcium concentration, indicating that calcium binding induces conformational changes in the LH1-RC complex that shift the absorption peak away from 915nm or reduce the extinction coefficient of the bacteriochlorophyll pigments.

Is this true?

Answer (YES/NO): NO